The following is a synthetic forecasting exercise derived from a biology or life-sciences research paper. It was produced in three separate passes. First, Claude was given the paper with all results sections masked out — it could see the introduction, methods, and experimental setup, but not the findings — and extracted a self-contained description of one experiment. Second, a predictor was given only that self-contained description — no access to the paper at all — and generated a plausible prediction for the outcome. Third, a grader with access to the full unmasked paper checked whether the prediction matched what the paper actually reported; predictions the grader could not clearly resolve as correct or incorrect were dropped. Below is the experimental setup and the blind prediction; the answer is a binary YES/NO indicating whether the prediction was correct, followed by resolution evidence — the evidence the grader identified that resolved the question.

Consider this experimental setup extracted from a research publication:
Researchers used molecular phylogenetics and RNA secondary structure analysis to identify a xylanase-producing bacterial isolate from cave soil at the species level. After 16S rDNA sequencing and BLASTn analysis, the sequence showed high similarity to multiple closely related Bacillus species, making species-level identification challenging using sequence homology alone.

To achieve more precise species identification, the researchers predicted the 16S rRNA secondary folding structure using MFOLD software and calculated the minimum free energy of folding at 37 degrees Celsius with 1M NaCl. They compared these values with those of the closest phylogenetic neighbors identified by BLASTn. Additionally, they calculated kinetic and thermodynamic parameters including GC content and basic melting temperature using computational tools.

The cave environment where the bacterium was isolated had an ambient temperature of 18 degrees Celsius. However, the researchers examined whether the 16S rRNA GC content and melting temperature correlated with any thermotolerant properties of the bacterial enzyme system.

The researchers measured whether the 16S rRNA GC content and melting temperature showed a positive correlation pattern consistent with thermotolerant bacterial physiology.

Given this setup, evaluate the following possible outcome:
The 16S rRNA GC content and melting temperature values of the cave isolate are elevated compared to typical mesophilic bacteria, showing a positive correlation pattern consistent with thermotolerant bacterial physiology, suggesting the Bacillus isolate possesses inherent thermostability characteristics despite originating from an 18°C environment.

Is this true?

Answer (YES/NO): YES